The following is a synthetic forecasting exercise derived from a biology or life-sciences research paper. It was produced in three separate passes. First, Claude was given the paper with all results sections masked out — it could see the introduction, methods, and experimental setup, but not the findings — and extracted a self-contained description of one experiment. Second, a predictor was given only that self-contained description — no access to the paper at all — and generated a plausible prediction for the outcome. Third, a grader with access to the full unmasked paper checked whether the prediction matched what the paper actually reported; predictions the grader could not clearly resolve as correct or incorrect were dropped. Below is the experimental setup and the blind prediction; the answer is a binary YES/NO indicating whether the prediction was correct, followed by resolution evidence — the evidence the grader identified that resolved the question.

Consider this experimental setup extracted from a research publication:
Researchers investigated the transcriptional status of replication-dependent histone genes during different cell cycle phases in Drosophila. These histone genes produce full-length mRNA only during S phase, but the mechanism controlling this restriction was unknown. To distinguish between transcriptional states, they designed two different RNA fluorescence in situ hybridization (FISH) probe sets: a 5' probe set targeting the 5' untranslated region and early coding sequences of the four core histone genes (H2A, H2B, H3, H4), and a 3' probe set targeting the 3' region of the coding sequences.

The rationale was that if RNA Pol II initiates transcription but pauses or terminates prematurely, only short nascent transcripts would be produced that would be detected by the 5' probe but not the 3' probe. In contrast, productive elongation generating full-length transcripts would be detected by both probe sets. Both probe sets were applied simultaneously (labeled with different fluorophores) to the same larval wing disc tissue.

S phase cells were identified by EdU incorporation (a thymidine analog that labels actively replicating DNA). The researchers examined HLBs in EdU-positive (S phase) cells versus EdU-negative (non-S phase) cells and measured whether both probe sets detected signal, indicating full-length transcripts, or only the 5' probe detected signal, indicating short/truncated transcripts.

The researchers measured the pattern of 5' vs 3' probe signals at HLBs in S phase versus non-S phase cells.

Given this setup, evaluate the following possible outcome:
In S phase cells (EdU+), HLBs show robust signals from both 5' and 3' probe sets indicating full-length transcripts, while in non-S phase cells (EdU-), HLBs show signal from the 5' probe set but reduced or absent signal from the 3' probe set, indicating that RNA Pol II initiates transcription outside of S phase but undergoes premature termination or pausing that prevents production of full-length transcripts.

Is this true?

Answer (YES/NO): YES